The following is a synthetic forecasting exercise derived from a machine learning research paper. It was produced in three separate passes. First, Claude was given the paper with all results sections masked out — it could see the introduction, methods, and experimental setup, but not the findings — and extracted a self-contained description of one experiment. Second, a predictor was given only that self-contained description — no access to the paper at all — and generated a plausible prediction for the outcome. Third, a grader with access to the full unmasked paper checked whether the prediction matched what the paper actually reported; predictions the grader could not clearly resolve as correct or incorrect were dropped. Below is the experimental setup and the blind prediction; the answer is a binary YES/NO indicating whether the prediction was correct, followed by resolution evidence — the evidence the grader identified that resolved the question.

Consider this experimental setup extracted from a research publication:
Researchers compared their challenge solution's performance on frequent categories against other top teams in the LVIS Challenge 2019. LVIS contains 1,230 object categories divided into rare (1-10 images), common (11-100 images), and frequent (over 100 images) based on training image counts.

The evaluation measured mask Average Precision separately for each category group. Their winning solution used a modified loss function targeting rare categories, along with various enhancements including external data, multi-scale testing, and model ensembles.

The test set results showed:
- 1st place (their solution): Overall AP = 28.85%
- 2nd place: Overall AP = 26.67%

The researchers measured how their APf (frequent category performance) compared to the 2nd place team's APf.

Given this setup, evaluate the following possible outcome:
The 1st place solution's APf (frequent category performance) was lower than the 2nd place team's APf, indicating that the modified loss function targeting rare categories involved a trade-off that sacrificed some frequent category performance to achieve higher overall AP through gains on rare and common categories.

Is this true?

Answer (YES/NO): YES